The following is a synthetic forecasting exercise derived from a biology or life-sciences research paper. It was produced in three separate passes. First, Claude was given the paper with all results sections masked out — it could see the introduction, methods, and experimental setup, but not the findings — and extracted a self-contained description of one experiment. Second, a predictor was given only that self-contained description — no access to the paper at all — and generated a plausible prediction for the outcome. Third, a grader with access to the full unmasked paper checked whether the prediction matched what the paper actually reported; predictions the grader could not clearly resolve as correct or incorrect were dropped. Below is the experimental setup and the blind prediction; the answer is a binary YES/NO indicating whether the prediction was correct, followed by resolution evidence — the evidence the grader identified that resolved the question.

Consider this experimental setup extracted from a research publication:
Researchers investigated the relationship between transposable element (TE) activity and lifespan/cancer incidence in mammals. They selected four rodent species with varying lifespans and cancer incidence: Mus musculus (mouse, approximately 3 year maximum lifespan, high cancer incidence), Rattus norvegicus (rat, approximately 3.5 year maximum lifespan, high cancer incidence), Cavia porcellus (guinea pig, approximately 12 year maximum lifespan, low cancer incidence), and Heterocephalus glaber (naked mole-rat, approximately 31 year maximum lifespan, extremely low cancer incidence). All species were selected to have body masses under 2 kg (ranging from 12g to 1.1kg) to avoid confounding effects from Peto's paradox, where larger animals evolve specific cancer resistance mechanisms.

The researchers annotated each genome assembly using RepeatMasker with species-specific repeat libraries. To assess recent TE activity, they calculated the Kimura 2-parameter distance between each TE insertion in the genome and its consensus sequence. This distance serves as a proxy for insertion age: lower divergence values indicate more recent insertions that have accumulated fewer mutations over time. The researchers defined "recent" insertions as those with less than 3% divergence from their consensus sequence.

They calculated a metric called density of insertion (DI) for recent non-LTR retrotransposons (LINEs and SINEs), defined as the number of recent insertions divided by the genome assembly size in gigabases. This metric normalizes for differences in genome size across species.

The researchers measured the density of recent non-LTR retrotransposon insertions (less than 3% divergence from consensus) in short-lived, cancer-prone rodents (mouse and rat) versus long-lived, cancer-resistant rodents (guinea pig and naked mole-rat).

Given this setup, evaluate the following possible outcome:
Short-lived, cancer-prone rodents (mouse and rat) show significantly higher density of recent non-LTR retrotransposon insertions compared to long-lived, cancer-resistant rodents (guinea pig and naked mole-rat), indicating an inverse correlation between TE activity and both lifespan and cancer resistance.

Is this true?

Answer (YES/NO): YES